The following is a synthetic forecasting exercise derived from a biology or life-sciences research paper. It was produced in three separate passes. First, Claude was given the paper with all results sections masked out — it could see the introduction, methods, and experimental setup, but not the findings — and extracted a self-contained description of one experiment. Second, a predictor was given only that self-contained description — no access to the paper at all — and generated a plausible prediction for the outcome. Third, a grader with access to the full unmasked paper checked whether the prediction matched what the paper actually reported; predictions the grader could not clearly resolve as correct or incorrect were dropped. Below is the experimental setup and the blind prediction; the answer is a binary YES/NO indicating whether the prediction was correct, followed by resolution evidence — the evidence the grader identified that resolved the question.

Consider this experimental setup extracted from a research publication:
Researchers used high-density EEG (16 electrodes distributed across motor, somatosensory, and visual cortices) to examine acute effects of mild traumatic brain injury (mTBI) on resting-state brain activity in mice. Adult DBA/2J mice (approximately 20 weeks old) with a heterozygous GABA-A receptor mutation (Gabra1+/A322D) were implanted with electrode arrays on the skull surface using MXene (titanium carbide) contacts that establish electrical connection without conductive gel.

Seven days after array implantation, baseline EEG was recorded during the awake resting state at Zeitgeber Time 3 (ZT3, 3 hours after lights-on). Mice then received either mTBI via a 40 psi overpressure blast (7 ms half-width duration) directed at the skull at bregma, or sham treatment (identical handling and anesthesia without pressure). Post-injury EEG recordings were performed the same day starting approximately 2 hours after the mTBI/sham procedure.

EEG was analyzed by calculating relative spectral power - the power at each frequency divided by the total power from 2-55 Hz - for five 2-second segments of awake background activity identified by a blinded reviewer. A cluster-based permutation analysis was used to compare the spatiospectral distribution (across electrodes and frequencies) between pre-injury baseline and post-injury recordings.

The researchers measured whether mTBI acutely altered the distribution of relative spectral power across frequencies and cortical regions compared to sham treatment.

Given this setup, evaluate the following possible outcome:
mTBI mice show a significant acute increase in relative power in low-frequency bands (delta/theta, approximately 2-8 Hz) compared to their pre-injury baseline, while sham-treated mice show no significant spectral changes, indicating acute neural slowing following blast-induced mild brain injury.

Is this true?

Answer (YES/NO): NO